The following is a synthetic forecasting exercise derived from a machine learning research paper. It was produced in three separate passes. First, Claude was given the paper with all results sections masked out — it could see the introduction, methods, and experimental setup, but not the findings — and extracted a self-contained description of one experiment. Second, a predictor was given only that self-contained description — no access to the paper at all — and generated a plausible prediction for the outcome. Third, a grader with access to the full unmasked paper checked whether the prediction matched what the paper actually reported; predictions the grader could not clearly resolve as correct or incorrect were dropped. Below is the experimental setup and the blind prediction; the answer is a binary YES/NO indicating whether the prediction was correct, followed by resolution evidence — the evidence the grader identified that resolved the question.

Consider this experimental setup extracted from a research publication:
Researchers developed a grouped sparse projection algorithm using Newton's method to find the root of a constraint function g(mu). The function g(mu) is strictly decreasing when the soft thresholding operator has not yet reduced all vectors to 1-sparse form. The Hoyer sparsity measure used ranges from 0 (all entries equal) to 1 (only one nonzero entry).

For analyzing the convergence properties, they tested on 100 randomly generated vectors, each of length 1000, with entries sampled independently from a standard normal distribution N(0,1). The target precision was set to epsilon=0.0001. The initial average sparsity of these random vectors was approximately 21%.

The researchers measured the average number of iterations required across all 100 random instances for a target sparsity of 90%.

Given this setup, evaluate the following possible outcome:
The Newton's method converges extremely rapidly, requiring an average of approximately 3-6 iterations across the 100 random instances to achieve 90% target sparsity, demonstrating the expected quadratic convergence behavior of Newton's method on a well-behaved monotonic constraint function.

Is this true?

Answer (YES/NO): YES